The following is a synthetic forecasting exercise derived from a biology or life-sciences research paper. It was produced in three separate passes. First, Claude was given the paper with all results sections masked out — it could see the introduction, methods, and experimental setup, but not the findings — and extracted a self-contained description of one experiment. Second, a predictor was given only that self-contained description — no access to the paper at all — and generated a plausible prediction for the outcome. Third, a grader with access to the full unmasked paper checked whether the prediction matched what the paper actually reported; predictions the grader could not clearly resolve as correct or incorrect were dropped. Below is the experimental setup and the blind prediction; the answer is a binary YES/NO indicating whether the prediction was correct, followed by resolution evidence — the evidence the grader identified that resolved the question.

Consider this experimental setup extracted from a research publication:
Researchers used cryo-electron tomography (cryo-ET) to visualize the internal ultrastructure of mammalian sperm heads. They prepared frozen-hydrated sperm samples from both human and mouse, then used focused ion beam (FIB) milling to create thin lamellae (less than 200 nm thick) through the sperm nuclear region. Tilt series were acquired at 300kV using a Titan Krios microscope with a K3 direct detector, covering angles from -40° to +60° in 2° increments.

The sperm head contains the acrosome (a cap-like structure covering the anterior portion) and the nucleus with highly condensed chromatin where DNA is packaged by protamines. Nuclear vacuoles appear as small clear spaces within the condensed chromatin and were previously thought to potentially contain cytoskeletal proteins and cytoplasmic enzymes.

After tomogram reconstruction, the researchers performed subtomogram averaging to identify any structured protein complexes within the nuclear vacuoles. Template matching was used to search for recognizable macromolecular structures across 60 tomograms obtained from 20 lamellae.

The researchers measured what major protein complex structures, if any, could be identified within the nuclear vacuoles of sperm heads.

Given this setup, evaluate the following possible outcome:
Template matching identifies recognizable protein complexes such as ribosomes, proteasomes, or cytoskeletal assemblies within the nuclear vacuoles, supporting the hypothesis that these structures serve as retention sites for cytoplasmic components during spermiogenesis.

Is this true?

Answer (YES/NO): YES